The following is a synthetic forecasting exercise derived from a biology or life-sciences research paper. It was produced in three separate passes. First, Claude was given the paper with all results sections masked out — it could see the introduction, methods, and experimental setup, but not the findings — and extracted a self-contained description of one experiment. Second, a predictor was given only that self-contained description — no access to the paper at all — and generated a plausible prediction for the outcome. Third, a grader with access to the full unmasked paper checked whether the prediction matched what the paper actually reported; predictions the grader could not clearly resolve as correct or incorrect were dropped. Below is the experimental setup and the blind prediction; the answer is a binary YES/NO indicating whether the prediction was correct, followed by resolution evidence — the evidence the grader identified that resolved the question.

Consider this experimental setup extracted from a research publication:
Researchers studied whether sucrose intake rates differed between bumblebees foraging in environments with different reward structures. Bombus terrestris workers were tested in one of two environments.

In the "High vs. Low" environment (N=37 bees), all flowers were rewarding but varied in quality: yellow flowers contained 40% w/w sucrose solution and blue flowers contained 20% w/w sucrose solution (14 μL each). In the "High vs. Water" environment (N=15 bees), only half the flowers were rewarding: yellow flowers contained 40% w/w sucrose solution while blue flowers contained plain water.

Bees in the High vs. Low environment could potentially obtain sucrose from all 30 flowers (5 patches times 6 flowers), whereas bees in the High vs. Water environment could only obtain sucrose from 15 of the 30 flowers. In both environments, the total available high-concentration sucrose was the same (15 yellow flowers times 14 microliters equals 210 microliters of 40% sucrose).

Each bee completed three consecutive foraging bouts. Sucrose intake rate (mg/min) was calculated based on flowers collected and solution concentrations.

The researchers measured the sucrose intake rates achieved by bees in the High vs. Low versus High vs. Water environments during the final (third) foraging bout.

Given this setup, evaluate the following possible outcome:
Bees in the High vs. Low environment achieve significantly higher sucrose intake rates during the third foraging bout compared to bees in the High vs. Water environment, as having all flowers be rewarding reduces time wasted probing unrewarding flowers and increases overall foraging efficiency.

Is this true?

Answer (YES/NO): NO